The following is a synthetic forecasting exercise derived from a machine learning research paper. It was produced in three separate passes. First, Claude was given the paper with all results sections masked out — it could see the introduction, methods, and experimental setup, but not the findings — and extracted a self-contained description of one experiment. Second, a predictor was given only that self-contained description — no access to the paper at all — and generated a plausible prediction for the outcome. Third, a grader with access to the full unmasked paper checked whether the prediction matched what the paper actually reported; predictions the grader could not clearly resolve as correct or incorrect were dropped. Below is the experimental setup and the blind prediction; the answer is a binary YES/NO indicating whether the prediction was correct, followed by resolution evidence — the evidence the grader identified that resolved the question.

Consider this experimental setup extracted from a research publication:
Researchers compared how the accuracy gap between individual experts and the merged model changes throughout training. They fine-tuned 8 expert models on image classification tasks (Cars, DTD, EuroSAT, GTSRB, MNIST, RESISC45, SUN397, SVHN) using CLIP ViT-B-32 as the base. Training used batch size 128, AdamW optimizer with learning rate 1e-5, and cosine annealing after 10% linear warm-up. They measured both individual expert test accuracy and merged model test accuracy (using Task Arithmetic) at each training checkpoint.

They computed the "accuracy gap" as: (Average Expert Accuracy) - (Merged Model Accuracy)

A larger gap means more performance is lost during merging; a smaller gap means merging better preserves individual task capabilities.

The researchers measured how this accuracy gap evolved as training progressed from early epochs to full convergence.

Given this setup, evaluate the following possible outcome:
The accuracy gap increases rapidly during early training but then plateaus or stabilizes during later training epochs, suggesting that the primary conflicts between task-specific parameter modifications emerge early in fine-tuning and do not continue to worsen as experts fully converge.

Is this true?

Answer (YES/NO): NO